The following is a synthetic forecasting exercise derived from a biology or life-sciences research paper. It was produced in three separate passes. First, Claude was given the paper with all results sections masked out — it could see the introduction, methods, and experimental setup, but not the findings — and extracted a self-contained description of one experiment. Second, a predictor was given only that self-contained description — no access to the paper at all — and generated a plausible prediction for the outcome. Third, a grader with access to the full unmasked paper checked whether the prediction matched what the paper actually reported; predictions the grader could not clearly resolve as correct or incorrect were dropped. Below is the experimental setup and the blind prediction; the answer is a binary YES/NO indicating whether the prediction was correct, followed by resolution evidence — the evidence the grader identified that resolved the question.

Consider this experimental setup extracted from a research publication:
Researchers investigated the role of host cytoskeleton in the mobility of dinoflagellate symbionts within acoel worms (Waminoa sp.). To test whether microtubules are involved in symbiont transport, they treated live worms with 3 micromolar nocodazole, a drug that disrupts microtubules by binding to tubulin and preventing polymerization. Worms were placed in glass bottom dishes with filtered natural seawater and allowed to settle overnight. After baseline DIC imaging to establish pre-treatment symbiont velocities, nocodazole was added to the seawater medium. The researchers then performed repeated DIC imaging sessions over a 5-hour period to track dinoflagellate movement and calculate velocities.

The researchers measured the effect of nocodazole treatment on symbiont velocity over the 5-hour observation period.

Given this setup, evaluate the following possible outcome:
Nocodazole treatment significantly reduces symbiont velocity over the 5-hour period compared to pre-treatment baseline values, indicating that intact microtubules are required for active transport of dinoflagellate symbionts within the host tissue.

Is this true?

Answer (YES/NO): NO